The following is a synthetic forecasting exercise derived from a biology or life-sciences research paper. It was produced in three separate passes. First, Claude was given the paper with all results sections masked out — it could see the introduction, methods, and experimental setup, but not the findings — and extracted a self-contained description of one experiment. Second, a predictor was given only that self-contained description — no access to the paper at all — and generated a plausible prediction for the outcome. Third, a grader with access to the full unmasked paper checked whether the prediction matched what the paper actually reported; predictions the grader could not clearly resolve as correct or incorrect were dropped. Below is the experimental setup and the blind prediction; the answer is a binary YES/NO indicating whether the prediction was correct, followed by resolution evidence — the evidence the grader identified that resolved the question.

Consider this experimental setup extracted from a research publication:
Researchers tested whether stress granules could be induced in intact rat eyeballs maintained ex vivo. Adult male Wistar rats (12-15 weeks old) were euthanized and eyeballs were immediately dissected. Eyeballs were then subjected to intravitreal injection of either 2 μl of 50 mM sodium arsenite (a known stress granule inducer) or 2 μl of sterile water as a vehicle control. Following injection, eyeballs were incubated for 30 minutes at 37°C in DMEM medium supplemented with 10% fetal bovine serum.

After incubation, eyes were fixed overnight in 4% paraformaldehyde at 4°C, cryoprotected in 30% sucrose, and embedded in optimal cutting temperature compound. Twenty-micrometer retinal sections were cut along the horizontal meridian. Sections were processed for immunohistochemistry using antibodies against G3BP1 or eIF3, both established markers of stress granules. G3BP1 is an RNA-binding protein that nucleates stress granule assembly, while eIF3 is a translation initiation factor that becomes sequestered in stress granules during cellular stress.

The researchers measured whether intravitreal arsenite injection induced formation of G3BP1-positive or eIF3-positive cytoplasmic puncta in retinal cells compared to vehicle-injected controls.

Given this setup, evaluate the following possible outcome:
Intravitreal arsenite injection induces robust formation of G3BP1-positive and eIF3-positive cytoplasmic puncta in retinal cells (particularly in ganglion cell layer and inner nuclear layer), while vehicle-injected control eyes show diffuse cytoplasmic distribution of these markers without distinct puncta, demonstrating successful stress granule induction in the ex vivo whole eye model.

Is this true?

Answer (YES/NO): NO